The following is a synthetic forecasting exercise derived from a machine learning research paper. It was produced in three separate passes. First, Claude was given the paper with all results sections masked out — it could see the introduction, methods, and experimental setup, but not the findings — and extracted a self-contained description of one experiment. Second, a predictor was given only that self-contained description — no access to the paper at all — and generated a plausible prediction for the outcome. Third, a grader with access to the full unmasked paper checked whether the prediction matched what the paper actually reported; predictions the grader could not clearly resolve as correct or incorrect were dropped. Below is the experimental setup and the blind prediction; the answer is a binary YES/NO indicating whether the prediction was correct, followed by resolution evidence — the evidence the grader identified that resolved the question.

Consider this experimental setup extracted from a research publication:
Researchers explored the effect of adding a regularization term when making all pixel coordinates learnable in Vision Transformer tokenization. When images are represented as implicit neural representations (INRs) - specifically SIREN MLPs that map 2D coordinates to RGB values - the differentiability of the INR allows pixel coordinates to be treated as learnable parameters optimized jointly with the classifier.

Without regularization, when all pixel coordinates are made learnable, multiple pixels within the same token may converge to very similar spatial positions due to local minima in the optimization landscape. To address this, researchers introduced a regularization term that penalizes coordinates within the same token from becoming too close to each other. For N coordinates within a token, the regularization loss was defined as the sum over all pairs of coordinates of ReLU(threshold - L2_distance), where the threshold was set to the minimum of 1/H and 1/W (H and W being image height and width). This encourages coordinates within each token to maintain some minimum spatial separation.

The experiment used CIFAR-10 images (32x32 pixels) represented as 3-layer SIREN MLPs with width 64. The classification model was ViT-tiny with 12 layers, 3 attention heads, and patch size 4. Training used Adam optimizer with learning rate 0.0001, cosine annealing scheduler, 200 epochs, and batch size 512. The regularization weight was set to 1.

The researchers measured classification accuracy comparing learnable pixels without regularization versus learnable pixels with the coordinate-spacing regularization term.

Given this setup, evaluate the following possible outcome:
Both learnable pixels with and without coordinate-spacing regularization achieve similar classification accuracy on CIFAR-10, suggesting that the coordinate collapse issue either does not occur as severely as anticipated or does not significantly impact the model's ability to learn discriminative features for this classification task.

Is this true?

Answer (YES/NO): NO